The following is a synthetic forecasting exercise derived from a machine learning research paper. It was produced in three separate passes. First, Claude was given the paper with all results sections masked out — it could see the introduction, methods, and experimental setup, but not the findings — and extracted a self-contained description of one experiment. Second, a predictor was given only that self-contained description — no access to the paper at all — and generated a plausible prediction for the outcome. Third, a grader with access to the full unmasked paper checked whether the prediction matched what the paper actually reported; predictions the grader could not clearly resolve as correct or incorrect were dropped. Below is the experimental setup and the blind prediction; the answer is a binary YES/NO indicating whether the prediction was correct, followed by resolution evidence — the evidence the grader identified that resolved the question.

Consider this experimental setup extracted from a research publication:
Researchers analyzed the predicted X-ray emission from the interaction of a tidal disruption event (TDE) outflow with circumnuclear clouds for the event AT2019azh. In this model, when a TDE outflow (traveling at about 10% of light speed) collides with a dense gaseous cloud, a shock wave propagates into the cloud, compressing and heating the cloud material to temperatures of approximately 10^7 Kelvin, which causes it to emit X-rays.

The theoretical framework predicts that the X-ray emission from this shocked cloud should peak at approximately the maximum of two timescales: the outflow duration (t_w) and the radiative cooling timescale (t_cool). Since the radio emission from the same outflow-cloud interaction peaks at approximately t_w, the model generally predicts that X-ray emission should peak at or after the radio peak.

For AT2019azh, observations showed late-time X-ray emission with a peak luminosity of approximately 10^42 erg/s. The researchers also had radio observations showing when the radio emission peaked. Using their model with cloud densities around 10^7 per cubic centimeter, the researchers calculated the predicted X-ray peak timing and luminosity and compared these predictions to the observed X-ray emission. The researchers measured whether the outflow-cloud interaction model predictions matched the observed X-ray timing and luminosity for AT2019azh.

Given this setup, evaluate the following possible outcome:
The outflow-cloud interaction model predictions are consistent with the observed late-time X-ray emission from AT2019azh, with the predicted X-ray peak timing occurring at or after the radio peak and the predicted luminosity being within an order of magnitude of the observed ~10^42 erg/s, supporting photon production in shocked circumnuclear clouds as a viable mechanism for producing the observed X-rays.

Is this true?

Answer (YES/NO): NO